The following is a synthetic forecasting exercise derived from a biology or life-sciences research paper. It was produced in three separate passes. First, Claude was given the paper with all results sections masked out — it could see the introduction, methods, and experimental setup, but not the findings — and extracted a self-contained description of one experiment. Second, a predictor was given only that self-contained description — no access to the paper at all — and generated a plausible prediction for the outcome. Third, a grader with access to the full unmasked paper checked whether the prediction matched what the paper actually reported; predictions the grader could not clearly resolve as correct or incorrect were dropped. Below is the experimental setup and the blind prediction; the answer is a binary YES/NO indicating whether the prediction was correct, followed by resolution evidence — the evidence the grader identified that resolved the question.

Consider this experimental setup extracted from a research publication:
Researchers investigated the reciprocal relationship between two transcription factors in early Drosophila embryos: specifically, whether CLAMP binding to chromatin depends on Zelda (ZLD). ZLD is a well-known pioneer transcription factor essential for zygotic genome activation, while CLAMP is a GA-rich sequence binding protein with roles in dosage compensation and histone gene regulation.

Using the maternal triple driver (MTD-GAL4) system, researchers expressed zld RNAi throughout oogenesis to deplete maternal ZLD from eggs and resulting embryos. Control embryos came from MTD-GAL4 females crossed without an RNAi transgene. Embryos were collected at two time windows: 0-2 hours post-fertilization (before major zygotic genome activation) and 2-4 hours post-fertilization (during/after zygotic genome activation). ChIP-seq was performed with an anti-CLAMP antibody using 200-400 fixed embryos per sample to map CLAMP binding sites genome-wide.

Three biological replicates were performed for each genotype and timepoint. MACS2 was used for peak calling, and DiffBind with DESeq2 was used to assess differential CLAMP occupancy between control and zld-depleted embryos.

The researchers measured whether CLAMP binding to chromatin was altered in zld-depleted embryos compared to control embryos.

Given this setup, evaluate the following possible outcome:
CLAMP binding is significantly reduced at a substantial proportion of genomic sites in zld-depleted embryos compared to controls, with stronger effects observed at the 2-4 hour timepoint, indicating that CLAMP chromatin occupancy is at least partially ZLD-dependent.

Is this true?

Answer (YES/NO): NO